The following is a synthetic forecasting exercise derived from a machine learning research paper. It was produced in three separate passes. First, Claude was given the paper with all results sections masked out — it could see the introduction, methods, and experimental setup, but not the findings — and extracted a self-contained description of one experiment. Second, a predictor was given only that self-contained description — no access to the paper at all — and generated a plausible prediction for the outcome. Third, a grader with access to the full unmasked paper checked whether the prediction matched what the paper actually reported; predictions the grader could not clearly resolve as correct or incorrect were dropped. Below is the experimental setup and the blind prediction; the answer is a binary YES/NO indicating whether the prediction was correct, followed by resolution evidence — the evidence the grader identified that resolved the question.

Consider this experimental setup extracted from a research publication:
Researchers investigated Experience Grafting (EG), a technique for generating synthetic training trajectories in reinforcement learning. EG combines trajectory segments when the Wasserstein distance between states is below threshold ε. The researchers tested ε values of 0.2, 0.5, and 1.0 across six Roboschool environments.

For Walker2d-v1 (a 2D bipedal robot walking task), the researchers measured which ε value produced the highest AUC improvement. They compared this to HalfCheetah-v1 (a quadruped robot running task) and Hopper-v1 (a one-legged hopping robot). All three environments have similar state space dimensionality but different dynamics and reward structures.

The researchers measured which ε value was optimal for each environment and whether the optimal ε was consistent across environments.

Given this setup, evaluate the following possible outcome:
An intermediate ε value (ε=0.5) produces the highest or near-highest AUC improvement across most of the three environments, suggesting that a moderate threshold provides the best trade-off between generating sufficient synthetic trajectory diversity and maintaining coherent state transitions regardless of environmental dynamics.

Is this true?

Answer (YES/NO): NO